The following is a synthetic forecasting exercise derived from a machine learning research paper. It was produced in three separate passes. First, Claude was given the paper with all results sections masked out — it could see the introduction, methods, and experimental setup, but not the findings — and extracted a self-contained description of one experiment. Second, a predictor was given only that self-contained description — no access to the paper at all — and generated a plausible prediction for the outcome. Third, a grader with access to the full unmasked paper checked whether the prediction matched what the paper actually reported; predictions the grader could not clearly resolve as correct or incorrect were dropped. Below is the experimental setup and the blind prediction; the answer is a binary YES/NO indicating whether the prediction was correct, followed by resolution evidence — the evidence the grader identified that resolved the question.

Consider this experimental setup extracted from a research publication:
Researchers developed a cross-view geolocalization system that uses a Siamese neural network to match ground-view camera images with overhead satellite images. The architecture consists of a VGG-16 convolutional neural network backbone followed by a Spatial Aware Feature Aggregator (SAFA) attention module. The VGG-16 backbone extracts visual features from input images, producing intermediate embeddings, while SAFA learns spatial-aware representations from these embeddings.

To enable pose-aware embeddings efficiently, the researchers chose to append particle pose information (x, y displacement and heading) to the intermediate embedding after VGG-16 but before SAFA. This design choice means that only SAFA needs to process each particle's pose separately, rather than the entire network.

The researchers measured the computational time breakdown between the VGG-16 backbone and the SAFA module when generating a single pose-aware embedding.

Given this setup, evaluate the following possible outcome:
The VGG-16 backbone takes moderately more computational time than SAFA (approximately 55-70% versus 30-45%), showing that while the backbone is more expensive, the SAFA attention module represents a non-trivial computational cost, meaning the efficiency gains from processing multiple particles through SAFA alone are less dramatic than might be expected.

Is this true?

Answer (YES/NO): NO